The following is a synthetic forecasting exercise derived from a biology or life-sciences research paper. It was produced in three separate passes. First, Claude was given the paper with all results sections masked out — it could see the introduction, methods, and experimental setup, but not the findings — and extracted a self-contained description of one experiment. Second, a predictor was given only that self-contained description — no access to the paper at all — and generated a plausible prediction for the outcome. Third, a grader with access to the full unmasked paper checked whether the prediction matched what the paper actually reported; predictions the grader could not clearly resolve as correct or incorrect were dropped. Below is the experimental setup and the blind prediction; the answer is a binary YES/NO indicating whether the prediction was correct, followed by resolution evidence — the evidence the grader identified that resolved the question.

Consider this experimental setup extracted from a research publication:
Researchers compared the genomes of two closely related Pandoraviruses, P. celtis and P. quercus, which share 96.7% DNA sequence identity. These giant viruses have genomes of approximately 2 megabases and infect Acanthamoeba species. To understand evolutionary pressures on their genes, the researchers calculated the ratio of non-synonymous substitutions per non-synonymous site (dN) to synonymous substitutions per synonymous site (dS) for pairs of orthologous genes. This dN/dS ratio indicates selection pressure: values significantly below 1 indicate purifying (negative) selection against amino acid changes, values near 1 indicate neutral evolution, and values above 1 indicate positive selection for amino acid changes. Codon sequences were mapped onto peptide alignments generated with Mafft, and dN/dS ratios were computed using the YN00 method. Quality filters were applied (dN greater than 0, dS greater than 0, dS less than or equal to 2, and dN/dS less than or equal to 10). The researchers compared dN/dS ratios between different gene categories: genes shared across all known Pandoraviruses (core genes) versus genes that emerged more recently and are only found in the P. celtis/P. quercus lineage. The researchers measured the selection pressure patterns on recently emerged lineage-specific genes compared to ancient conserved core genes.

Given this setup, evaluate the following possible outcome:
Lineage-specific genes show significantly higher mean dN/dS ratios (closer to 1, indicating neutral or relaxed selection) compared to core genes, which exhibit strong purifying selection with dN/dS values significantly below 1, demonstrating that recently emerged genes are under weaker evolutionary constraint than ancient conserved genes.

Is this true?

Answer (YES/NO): YES